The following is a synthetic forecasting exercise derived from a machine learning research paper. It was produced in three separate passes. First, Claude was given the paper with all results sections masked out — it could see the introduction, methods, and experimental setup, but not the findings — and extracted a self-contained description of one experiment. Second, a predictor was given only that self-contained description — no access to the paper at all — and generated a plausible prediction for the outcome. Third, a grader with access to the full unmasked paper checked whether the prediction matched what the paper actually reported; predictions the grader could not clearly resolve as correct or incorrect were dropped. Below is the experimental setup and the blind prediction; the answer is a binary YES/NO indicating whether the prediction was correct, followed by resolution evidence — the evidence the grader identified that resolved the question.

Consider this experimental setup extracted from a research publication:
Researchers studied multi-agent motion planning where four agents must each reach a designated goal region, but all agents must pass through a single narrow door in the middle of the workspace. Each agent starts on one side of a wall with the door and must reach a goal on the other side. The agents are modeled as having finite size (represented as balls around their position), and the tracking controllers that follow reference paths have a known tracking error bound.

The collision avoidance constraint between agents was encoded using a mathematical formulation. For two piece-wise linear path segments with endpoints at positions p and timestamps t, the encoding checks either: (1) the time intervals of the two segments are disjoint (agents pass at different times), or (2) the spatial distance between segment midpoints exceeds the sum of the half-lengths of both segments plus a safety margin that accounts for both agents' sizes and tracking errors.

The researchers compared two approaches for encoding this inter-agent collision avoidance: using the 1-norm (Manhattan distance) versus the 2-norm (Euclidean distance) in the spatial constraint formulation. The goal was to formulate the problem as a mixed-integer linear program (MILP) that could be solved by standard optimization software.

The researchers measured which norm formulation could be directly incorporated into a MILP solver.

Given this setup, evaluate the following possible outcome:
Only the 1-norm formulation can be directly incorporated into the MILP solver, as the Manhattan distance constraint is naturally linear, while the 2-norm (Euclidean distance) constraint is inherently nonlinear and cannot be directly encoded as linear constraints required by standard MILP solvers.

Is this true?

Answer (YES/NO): YES